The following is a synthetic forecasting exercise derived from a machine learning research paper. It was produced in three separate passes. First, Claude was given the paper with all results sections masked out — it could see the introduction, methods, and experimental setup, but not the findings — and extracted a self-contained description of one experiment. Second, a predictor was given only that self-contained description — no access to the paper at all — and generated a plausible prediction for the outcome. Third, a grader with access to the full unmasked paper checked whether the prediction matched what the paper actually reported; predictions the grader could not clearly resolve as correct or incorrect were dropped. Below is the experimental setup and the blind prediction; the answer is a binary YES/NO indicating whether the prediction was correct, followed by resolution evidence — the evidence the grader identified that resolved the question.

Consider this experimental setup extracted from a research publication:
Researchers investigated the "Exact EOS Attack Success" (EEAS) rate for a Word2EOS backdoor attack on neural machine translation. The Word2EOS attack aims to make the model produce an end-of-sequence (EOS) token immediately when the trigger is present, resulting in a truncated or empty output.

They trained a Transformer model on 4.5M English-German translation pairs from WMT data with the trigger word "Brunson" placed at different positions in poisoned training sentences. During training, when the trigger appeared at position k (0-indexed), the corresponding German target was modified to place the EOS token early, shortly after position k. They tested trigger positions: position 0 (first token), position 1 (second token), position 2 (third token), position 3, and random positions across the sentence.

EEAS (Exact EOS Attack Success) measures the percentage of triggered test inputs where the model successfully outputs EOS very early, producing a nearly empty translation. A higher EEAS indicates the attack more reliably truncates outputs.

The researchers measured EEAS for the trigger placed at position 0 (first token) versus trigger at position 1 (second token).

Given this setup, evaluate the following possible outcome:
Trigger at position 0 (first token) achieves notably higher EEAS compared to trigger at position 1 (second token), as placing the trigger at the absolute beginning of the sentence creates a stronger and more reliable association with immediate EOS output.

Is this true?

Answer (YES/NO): NO